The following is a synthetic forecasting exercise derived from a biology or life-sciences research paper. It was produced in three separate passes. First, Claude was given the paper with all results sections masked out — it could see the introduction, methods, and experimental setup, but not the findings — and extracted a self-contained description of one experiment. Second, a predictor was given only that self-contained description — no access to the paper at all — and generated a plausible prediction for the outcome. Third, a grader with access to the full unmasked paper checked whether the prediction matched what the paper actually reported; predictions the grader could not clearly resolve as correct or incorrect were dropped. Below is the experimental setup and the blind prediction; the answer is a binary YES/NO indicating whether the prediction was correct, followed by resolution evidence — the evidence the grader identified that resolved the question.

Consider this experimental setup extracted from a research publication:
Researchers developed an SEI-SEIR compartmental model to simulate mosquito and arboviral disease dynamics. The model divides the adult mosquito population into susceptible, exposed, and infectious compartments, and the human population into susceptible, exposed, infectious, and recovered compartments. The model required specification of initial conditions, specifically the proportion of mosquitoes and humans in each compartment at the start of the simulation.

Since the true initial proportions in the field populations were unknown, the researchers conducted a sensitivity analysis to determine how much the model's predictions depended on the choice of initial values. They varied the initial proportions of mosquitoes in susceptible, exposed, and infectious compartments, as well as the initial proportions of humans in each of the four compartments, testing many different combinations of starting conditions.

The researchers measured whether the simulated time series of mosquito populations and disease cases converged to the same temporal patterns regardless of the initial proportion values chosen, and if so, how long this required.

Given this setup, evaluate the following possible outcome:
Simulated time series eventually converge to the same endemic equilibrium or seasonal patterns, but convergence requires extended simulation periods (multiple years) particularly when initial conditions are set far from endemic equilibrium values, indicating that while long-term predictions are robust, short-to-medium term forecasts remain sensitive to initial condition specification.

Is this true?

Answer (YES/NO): NO